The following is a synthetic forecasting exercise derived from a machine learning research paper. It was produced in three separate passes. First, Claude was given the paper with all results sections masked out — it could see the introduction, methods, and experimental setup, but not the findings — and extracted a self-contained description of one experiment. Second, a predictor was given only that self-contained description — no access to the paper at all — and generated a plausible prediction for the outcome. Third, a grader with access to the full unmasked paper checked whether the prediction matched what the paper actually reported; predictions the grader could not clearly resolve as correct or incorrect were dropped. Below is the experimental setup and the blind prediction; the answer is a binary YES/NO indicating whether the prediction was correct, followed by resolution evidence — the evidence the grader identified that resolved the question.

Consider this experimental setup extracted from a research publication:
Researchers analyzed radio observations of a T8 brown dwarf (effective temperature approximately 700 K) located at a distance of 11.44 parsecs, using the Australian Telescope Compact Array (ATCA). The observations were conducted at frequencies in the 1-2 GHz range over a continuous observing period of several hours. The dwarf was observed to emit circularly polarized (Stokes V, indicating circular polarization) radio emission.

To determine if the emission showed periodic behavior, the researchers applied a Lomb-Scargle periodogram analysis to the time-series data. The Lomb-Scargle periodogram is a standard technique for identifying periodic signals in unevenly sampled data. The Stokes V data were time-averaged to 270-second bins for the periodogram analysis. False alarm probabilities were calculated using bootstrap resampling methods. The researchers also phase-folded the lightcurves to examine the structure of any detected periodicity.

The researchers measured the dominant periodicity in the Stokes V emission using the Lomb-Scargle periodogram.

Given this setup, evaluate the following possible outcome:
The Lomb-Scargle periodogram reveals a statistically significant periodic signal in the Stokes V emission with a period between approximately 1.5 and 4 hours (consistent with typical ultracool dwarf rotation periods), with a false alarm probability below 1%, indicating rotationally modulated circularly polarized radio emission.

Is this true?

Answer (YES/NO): YES